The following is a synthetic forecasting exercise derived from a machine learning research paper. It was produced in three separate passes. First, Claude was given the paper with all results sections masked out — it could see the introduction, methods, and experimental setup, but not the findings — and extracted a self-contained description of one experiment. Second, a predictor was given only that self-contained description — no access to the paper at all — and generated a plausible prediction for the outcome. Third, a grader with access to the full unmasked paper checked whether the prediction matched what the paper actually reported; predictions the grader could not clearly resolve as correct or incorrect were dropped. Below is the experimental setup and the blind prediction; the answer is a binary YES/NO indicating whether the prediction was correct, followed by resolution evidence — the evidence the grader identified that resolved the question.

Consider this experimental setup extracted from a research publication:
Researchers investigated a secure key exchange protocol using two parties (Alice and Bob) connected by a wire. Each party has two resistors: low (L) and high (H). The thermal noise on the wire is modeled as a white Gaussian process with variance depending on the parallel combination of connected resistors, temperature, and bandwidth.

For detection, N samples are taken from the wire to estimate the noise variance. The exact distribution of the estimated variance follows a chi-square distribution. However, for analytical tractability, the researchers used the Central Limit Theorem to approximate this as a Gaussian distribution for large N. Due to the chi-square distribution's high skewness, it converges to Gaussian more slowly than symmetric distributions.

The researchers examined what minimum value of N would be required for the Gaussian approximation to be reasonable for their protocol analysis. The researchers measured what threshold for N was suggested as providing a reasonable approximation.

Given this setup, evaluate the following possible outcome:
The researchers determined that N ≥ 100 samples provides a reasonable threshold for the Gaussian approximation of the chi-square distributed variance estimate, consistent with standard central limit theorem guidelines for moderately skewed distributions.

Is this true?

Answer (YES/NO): NO